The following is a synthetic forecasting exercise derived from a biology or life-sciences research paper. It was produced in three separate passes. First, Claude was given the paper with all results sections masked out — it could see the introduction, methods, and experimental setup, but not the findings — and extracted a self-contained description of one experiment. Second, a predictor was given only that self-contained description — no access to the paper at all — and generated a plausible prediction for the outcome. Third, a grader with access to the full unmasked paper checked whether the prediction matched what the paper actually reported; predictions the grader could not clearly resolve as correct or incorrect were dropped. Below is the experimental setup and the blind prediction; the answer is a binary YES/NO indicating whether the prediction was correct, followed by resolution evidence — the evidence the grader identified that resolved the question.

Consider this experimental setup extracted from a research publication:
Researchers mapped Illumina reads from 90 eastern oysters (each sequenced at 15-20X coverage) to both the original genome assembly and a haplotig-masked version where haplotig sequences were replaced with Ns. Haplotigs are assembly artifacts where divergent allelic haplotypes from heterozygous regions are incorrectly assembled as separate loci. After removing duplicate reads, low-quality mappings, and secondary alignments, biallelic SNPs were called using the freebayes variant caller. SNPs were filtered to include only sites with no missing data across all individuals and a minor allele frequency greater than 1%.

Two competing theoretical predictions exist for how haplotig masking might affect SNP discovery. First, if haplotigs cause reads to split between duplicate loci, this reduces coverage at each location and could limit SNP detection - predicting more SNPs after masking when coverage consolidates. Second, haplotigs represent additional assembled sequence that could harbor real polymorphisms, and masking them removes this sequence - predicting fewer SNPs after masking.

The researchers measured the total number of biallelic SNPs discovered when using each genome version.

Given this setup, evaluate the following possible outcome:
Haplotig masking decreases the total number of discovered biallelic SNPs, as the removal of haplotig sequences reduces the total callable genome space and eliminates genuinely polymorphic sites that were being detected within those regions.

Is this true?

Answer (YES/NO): NO